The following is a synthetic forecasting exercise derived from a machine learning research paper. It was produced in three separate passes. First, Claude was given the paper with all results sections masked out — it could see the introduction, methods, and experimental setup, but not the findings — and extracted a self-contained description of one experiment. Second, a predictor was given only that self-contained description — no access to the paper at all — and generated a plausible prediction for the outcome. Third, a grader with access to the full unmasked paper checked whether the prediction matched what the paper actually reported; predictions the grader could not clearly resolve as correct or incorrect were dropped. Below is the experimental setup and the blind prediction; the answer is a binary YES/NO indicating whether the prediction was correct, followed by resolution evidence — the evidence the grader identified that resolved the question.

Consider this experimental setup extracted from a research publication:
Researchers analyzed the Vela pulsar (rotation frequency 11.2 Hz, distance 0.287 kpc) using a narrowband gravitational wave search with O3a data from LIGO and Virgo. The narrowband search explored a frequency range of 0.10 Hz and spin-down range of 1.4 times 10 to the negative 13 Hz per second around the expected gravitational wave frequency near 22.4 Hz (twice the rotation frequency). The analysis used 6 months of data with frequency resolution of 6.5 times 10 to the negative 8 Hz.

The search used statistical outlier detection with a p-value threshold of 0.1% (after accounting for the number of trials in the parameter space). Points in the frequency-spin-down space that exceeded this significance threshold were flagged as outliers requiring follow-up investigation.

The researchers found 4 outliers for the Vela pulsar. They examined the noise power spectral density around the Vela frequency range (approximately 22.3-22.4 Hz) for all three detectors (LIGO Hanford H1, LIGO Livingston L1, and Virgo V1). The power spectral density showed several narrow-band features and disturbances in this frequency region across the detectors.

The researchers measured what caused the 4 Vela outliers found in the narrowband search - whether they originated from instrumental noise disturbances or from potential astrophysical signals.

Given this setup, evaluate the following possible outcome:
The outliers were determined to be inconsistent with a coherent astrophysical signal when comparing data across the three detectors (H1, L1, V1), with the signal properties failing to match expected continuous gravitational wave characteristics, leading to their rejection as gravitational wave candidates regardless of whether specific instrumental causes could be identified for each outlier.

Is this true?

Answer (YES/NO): NO